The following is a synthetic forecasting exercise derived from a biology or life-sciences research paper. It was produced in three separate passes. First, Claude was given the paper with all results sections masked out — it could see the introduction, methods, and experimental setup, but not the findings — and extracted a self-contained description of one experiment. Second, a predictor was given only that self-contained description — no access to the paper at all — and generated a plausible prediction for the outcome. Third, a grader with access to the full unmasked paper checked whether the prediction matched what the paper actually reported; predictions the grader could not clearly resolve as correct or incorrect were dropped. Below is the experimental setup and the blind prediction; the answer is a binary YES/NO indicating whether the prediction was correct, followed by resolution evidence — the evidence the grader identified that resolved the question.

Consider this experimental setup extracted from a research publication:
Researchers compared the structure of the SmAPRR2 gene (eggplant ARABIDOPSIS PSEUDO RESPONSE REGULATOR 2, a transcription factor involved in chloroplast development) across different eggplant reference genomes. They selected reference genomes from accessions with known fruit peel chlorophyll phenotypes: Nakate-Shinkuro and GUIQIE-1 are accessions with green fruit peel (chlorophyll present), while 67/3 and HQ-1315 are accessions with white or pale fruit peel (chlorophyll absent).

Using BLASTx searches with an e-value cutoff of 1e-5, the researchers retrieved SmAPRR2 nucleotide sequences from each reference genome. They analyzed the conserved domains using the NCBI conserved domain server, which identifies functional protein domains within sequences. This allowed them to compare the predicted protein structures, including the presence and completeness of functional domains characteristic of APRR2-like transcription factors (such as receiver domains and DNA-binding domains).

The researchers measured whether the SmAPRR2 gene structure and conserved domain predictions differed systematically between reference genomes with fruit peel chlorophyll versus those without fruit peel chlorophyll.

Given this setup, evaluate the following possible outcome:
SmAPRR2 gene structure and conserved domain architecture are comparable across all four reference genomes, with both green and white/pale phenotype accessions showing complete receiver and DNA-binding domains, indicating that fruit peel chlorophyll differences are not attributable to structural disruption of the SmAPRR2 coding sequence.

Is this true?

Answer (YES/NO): NO